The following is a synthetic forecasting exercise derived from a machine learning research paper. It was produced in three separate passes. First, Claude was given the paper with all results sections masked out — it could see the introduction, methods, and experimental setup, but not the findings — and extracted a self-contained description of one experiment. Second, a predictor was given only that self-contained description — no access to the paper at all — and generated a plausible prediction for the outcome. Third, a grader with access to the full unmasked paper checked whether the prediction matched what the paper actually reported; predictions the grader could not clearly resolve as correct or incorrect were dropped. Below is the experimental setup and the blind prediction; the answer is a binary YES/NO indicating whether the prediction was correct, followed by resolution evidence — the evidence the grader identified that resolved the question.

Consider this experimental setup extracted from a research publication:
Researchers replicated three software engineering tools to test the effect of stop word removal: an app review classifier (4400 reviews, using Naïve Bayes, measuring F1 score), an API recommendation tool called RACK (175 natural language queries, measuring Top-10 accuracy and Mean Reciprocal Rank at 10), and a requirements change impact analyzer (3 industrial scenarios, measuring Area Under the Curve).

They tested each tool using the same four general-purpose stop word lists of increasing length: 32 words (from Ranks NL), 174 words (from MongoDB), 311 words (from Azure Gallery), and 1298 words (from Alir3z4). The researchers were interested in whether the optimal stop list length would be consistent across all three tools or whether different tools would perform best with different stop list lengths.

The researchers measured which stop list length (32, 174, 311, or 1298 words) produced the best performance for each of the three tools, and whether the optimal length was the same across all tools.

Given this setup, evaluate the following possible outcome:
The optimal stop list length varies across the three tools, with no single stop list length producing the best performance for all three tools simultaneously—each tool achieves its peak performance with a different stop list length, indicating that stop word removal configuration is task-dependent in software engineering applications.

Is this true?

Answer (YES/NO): NO